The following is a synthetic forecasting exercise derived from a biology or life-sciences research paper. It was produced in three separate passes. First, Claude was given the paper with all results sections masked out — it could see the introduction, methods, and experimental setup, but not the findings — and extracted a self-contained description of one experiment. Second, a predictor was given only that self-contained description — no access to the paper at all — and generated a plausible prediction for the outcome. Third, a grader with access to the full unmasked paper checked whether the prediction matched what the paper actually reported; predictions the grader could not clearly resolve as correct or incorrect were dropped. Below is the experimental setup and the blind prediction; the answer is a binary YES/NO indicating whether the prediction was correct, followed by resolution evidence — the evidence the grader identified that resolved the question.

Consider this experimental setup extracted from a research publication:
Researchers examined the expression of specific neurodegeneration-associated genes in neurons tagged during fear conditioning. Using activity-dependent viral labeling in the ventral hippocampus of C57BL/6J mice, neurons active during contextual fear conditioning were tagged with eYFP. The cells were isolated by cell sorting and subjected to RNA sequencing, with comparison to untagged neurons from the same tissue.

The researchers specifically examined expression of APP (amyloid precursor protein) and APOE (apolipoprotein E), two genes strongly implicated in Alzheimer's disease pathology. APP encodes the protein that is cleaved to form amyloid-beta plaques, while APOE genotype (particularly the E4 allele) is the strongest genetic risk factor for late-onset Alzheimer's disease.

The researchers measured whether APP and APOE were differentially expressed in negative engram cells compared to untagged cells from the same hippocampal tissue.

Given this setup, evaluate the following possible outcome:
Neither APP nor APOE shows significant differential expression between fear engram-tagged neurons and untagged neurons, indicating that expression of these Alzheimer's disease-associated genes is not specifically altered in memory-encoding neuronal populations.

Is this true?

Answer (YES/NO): NO